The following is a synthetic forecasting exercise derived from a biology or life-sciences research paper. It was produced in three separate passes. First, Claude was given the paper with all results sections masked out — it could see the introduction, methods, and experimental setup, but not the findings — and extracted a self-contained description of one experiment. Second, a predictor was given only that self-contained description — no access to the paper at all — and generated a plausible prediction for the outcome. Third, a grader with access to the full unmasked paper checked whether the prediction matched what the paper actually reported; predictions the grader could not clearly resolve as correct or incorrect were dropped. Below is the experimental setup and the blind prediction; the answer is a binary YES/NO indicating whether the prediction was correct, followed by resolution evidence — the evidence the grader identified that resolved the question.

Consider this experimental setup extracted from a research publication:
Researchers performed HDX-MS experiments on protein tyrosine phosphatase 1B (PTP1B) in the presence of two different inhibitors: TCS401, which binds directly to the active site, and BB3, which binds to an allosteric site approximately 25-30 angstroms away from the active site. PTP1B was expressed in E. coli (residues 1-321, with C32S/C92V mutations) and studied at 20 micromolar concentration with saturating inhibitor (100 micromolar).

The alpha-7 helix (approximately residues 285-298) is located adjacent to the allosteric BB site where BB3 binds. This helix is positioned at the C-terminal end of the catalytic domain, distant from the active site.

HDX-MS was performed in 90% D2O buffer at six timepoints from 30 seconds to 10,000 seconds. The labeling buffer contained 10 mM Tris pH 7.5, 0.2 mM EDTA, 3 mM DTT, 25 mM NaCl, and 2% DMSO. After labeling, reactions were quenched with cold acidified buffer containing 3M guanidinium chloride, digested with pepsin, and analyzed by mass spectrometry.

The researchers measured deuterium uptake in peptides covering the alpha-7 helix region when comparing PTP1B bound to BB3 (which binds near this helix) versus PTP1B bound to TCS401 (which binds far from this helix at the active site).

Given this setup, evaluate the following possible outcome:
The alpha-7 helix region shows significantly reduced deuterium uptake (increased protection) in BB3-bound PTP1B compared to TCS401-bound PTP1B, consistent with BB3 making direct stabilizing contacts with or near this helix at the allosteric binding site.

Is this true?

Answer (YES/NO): NO